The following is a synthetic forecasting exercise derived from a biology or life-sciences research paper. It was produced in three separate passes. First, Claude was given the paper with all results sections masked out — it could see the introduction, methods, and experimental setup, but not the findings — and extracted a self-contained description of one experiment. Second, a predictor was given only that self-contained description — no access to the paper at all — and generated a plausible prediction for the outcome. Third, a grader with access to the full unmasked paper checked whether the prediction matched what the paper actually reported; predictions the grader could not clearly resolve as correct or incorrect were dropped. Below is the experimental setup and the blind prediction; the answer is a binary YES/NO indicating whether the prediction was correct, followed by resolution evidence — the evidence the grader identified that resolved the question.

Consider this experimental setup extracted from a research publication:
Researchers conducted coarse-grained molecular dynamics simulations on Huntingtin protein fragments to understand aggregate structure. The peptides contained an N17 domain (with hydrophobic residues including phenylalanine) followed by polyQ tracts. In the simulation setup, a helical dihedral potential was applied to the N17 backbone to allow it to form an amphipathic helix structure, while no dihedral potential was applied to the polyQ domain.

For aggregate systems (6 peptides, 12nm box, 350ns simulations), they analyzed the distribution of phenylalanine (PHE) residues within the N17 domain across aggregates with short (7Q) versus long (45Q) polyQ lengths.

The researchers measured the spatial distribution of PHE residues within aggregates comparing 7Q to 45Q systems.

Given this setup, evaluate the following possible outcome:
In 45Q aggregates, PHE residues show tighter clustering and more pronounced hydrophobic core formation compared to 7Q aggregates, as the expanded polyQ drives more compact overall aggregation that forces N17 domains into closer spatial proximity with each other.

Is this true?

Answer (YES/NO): NO